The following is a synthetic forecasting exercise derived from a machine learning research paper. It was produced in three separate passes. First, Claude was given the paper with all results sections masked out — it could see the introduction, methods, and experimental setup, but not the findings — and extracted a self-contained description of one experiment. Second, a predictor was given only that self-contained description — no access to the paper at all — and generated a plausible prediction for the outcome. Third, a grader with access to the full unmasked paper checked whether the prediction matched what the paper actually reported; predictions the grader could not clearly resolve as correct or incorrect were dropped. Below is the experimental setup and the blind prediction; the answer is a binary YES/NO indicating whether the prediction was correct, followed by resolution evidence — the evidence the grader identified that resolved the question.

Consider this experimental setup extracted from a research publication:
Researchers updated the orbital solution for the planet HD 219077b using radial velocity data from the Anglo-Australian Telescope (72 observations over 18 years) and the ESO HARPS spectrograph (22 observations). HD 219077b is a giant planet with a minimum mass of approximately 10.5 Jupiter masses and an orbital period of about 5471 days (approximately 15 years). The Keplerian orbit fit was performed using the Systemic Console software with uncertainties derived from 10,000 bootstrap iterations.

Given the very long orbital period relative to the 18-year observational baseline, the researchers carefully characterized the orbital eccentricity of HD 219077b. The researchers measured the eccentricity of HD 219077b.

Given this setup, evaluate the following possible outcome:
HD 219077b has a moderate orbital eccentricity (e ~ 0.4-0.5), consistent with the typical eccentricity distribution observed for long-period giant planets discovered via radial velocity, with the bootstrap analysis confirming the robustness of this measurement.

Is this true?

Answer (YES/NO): NO